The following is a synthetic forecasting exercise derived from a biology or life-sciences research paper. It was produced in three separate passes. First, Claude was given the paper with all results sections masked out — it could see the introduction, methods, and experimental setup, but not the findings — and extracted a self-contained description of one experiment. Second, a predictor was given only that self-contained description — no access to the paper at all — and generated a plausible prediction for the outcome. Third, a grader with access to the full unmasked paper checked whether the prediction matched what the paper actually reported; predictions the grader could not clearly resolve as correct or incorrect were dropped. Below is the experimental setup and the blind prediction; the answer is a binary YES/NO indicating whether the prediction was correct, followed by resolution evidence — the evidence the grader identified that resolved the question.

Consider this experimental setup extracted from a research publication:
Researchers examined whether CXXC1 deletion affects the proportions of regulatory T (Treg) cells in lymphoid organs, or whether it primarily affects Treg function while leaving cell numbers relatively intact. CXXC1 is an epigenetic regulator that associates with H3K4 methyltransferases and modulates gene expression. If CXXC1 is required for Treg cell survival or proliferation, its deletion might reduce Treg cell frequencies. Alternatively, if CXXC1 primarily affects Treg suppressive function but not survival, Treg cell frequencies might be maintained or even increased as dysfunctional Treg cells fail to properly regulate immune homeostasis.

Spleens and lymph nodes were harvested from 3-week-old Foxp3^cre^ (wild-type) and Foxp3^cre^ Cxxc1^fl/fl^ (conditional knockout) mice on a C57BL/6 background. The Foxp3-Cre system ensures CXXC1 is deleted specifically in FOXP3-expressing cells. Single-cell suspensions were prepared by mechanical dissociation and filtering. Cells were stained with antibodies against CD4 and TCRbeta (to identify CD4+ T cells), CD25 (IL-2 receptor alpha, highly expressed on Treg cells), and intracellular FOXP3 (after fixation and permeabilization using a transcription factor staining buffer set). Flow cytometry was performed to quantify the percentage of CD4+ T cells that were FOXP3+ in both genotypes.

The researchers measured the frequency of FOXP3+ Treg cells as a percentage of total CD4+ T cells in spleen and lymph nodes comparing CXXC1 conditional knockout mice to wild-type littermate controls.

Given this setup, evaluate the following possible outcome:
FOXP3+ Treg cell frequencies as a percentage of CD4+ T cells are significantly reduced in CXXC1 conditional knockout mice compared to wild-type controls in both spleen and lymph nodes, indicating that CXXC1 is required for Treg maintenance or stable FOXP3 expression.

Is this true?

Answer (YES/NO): NO